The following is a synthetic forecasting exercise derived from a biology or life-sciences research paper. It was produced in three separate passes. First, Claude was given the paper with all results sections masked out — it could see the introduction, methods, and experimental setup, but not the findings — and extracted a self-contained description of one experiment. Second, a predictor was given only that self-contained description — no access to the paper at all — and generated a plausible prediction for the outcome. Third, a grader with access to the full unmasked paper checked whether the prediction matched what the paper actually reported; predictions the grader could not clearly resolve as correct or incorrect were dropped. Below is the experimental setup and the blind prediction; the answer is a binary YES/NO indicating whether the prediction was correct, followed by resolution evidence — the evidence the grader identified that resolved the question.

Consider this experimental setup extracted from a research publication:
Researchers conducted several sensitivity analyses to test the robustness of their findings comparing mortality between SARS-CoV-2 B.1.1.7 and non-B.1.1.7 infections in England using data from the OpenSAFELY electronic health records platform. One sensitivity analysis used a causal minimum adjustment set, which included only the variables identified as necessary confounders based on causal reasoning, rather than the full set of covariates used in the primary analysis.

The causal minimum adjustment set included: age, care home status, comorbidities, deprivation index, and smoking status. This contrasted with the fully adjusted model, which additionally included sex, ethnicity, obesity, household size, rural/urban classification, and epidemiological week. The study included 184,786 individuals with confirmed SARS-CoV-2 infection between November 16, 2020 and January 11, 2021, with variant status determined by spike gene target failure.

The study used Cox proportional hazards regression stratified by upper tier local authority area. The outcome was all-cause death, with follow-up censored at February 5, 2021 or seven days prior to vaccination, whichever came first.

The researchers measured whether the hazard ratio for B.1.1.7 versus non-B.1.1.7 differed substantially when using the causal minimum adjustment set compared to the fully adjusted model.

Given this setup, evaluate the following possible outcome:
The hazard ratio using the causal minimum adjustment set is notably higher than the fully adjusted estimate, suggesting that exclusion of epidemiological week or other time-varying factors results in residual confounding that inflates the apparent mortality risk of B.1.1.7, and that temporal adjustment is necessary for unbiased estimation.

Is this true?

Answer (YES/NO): NO